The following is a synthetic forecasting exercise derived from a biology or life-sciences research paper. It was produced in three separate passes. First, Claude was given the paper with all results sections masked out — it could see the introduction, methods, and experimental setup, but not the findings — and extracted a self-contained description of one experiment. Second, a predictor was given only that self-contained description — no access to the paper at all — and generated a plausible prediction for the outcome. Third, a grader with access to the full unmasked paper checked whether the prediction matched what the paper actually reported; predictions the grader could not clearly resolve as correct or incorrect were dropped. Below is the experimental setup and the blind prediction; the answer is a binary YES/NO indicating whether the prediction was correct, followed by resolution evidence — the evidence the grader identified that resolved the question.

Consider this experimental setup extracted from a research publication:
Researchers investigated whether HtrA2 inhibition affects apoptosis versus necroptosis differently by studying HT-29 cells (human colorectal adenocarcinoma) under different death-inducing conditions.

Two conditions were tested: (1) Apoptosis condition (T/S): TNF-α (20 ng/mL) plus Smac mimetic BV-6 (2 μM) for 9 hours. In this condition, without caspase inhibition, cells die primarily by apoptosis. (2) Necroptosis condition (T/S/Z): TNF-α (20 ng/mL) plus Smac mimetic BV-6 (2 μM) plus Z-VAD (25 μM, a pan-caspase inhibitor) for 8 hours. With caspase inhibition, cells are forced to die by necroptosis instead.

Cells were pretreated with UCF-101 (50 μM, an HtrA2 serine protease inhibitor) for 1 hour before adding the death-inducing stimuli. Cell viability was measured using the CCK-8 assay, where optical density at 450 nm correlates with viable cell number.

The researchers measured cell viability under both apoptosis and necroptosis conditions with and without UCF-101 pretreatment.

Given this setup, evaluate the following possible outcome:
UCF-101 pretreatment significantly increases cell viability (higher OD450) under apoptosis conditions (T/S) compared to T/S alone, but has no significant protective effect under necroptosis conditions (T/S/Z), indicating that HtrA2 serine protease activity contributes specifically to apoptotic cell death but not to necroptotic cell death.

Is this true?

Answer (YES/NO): NO